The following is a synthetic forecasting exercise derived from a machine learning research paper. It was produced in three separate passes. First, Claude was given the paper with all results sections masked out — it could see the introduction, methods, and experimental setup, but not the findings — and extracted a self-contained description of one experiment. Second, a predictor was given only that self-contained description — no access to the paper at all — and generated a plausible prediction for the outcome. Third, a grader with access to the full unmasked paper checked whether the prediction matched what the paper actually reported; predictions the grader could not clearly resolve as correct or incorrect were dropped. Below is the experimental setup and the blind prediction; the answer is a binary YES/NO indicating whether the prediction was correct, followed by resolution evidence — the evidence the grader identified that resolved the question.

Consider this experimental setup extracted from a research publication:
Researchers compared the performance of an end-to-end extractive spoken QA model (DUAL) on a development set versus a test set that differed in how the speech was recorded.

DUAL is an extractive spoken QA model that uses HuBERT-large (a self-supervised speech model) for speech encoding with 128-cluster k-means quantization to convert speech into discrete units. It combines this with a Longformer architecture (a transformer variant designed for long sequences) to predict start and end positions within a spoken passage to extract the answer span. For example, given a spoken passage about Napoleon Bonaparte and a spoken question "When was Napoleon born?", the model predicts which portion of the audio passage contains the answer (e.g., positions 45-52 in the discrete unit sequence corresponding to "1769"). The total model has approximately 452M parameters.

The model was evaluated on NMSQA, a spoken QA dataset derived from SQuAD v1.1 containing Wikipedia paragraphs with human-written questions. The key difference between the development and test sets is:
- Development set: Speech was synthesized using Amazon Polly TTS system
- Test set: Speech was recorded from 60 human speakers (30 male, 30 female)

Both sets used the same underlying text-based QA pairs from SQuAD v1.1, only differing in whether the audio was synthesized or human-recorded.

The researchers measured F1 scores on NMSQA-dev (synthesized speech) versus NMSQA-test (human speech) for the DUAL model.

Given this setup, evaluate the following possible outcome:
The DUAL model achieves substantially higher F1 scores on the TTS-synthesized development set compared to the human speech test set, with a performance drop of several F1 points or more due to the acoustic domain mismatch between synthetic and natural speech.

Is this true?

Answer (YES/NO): YES